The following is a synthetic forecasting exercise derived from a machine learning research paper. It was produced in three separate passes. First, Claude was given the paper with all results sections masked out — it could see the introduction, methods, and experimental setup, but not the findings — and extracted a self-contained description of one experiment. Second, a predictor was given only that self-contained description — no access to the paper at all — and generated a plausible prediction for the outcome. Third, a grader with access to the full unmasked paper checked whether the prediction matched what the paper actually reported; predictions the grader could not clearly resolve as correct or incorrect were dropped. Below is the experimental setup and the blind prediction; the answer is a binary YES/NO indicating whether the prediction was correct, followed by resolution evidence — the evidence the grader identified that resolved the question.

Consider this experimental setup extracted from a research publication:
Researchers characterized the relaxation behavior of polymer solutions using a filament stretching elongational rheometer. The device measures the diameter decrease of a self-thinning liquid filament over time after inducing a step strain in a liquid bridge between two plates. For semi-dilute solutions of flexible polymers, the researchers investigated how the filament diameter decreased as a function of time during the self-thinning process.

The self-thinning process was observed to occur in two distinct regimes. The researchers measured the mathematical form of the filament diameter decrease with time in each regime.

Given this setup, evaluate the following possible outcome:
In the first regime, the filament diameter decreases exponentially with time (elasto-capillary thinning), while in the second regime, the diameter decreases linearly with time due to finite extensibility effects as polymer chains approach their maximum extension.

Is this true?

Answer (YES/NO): YES